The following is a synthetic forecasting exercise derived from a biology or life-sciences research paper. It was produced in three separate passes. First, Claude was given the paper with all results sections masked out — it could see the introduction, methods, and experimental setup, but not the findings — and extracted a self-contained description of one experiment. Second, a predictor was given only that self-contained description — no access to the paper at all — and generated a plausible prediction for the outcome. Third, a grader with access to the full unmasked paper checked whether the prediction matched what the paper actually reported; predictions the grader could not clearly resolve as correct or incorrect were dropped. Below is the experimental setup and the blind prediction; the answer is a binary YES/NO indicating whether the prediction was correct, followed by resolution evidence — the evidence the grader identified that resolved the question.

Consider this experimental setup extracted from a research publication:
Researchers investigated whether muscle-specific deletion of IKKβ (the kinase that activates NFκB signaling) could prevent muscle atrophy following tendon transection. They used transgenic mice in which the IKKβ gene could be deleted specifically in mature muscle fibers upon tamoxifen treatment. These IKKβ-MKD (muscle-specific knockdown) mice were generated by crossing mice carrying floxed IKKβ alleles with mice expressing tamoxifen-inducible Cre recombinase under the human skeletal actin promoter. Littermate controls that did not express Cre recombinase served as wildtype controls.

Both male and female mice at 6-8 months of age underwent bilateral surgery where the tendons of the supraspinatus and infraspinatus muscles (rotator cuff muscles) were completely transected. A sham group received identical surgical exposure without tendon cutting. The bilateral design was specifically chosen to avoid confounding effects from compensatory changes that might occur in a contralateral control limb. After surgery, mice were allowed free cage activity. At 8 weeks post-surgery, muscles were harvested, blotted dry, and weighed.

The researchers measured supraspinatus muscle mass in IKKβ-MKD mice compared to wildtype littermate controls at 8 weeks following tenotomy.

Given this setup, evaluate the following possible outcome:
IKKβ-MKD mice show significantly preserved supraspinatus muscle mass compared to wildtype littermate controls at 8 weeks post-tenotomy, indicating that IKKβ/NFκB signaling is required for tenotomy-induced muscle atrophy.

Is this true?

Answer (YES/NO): NO